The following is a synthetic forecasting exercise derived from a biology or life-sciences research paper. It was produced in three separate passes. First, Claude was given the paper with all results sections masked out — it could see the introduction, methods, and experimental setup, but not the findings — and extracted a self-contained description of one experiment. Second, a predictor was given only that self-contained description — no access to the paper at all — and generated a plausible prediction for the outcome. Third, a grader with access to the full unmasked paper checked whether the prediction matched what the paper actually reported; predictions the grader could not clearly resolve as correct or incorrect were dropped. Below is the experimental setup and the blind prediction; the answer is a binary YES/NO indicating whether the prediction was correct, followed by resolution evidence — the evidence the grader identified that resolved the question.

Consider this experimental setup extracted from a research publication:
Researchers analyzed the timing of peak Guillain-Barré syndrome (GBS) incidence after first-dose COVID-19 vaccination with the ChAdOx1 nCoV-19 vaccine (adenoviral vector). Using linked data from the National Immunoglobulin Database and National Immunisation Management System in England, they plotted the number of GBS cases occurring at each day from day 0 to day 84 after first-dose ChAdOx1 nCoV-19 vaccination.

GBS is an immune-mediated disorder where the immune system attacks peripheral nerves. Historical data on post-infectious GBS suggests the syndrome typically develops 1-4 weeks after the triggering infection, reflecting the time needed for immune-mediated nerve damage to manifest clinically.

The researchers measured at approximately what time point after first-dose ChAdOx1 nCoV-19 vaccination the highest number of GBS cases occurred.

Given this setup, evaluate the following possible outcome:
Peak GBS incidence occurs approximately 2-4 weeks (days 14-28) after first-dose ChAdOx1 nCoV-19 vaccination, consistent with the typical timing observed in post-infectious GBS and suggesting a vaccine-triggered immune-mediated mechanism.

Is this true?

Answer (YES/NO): YES